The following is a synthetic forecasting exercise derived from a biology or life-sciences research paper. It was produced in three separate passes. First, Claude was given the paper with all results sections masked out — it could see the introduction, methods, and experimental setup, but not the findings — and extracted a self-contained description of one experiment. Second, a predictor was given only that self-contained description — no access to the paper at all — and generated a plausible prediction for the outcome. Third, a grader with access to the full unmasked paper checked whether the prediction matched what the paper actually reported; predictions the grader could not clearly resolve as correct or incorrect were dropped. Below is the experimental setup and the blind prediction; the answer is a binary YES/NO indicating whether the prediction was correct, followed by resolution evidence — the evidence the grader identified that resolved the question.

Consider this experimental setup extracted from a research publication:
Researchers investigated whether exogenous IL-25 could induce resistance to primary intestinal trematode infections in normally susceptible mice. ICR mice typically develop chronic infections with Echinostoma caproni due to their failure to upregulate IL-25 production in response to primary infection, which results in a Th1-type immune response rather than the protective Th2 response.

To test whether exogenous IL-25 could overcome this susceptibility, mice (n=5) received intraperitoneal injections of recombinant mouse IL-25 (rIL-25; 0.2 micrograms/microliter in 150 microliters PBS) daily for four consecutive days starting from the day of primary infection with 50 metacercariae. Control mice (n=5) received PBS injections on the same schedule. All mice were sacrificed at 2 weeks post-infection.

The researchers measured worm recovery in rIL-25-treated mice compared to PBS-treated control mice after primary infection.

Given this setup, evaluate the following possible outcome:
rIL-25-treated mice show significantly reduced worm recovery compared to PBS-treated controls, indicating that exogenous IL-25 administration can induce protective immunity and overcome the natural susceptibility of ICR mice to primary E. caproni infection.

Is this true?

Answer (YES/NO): YES